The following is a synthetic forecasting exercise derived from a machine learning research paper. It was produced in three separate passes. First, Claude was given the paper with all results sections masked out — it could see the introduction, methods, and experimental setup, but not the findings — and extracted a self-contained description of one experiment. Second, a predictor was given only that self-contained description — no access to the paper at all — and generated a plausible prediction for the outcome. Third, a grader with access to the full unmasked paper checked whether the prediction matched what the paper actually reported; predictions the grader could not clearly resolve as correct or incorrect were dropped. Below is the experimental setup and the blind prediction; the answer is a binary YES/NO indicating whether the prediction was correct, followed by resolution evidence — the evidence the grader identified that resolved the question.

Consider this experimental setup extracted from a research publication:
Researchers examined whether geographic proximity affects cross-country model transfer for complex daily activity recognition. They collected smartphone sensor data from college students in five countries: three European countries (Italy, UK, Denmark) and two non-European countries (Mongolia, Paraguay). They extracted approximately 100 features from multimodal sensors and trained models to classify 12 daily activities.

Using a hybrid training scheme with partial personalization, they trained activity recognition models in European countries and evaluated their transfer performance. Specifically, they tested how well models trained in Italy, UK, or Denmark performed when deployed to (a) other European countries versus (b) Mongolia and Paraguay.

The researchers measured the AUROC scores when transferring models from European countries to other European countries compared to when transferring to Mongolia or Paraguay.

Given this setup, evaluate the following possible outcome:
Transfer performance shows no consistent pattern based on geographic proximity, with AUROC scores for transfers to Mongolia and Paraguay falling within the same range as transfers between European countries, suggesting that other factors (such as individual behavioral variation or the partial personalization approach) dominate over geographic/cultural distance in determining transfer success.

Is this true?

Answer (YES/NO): NO